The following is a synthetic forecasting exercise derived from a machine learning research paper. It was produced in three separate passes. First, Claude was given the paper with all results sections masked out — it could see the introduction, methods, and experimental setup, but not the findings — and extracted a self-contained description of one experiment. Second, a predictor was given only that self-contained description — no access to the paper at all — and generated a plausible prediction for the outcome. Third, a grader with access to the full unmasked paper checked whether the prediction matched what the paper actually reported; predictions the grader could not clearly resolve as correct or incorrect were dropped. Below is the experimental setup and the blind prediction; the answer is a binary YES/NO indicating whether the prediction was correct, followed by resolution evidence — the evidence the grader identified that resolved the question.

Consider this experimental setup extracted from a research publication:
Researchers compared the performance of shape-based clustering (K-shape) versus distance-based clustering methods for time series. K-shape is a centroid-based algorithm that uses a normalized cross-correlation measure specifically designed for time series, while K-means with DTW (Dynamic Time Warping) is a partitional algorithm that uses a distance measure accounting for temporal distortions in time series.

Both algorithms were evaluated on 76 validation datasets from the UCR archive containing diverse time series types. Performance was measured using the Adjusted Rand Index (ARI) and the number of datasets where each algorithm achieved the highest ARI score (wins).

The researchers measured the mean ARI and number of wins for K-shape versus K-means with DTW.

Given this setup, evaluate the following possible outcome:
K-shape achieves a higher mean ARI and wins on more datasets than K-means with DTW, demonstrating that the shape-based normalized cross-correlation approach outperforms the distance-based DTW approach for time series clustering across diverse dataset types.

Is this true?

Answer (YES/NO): NO